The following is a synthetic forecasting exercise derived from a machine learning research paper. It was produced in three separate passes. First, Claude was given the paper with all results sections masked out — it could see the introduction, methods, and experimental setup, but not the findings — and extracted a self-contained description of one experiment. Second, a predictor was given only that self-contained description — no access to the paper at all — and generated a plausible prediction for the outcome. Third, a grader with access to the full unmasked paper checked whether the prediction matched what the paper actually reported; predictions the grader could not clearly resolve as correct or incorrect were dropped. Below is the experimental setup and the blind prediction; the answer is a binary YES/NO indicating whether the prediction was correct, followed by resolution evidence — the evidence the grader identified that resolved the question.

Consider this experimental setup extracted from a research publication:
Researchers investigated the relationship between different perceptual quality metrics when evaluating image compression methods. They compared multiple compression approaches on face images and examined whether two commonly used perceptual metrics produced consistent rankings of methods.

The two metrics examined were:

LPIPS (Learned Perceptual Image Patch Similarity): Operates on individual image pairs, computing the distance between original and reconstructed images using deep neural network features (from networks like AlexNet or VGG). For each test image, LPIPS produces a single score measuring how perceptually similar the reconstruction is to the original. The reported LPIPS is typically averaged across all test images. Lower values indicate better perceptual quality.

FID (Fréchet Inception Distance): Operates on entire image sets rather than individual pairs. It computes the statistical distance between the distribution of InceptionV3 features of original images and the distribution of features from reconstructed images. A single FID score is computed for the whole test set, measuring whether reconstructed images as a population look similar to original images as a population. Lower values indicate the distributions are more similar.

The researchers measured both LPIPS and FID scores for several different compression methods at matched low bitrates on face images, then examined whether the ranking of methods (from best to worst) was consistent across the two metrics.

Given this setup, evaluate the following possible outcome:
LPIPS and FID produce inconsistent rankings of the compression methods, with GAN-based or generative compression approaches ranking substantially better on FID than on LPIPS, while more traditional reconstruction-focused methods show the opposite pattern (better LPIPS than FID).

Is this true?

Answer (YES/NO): NO